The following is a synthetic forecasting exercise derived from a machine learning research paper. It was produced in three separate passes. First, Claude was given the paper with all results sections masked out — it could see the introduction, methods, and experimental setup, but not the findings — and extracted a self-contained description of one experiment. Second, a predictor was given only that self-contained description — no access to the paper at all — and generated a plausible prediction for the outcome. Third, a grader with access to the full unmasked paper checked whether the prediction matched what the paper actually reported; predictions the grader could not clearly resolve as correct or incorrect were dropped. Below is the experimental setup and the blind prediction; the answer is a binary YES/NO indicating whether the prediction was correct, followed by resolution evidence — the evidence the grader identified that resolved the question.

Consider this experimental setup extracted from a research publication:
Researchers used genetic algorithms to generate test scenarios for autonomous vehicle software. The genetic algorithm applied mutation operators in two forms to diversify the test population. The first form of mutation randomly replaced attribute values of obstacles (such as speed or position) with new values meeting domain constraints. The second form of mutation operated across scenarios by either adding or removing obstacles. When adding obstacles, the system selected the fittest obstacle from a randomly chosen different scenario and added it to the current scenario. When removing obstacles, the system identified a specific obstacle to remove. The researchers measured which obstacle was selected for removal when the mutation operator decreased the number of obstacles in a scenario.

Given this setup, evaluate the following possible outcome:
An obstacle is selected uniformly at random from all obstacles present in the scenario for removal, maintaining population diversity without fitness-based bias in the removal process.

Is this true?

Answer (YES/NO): NO